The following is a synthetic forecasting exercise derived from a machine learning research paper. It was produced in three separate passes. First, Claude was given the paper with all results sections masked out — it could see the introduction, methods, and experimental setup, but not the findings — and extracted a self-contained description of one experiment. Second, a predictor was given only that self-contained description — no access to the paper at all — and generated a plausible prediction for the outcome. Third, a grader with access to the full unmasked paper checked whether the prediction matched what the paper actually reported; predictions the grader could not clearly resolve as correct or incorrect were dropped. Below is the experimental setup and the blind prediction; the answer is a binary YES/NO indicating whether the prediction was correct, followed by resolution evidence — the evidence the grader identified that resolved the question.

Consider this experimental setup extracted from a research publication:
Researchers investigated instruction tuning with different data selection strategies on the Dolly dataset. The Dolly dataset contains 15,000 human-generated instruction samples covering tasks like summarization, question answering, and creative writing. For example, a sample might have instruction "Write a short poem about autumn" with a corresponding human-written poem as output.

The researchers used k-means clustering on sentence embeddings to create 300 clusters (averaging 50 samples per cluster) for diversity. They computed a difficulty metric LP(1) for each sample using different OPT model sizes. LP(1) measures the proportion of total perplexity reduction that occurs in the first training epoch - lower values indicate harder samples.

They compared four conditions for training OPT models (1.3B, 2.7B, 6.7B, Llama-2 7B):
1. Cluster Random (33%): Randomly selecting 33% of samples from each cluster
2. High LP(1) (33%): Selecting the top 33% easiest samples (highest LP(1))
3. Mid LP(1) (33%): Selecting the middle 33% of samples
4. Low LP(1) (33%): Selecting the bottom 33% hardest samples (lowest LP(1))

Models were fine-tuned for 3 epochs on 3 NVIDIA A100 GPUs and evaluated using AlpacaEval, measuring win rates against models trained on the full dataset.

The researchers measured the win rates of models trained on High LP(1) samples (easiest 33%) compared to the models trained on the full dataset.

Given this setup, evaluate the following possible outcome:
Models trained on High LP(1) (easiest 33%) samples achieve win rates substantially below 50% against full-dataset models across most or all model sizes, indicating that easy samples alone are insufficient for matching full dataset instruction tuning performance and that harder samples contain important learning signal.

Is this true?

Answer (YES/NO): YES